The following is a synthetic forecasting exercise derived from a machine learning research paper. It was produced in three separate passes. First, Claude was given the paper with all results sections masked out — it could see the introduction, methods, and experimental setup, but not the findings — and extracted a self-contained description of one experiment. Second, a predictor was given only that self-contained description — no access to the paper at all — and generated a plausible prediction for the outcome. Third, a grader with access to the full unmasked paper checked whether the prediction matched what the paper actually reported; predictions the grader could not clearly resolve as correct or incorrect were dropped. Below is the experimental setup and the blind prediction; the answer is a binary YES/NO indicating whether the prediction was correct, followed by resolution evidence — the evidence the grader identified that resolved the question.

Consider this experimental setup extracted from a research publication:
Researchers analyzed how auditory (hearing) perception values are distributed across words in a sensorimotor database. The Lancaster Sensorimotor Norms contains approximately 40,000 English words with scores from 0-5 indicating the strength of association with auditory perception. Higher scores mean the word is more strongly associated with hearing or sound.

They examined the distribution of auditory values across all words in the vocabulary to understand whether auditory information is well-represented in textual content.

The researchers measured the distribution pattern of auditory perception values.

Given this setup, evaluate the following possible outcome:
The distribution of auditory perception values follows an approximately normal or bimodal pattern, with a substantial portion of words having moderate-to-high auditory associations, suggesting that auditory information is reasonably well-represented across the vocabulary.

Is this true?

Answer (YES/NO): NO